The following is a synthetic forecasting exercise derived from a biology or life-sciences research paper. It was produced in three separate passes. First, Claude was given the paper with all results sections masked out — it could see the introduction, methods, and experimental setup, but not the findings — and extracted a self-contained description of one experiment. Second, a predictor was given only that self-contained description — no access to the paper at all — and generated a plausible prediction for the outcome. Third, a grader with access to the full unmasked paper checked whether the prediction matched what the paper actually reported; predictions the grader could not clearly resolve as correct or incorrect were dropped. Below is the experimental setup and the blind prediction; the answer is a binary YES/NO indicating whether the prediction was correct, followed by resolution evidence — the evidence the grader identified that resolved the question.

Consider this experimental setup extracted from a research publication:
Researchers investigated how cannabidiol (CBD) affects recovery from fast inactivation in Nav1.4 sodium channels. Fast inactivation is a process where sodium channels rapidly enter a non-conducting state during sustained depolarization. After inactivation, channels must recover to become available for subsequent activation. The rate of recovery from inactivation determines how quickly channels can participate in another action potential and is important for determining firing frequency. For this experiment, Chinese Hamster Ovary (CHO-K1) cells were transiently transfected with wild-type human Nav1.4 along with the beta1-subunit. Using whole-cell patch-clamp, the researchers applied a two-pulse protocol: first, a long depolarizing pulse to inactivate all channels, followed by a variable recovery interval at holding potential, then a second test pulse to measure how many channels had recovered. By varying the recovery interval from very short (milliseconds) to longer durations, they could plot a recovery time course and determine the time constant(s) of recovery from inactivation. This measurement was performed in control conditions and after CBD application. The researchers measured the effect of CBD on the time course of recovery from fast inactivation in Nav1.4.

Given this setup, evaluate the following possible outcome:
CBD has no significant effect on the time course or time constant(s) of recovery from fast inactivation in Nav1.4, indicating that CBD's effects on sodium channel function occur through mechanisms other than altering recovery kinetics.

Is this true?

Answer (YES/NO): NO